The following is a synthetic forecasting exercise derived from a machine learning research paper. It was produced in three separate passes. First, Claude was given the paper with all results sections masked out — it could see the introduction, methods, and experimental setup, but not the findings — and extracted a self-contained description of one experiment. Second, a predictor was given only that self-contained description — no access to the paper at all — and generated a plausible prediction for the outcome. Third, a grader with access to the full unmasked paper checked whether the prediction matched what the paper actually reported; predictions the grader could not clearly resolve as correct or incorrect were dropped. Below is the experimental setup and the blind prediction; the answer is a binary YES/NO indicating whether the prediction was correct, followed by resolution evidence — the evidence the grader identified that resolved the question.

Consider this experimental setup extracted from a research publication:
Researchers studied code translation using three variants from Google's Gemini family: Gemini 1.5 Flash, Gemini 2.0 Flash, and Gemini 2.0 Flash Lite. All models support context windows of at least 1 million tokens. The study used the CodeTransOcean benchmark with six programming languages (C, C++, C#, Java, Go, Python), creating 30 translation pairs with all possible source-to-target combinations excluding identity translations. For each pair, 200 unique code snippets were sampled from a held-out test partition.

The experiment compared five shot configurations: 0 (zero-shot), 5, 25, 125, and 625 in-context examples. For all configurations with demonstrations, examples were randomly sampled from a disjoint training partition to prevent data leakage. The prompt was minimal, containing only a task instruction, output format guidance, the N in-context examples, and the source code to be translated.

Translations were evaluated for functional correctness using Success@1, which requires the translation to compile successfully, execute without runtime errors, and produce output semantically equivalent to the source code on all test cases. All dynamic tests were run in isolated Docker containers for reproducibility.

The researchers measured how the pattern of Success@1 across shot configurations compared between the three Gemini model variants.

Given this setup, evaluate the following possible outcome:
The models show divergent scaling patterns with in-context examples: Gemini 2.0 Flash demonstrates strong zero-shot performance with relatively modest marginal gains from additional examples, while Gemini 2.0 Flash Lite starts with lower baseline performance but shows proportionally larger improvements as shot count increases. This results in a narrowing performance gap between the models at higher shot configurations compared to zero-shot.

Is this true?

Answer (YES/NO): NO